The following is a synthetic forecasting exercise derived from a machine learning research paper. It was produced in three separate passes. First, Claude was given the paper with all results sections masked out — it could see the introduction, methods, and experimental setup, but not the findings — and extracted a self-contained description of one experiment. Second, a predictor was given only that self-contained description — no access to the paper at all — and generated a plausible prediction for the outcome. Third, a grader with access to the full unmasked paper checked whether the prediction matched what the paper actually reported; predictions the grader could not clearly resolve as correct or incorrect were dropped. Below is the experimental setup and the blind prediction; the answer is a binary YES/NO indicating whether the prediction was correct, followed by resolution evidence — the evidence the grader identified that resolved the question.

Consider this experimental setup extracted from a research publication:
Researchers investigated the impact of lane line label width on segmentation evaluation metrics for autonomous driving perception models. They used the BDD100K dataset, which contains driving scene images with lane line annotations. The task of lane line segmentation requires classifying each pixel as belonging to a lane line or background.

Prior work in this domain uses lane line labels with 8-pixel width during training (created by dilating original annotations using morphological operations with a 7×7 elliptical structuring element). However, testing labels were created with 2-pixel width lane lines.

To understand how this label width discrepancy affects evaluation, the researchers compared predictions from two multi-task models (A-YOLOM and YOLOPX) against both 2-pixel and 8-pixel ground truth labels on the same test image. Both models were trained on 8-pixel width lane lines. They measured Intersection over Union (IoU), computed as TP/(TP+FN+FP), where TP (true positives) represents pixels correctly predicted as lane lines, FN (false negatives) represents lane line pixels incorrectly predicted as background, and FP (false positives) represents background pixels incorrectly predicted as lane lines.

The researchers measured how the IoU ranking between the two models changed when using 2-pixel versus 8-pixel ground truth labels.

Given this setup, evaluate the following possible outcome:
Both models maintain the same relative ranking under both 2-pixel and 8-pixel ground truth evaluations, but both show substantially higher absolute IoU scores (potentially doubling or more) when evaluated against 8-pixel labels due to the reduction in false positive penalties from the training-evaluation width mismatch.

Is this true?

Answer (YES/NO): NO